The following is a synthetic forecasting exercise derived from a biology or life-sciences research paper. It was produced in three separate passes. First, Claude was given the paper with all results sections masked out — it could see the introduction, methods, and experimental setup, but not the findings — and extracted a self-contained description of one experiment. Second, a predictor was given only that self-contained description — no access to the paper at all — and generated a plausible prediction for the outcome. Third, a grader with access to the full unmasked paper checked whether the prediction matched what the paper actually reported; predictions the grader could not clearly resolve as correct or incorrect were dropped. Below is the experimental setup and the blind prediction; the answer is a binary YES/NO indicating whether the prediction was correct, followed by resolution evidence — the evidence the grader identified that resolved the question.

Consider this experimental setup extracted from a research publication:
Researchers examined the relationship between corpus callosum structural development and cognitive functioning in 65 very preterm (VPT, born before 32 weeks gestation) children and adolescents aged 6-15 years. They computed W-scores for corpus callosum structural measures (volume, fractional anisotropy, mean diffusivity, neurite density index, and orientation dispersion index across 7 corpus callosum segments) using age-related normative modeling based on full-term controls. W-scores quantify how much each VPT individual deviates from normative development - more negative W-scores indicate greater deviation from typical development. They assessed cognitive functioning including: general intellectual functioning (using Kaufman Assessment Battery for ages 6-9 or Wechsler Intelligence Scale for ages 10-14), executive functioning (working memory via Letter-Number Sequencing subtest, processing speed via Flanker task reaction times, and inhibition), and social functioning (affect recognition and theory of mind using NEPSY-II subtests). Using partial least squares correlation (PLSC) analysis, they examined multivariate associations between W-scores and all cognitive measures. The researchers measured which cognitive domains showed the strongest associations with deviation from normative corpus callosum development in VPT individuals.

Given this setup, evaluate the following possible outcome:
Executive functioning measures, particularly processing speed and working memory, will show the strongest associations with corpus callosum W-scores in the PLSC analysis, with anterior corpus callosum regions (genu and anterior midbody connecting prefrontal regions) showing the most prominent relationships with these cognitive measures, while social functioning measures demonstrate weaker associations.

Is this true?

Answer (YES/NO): NO